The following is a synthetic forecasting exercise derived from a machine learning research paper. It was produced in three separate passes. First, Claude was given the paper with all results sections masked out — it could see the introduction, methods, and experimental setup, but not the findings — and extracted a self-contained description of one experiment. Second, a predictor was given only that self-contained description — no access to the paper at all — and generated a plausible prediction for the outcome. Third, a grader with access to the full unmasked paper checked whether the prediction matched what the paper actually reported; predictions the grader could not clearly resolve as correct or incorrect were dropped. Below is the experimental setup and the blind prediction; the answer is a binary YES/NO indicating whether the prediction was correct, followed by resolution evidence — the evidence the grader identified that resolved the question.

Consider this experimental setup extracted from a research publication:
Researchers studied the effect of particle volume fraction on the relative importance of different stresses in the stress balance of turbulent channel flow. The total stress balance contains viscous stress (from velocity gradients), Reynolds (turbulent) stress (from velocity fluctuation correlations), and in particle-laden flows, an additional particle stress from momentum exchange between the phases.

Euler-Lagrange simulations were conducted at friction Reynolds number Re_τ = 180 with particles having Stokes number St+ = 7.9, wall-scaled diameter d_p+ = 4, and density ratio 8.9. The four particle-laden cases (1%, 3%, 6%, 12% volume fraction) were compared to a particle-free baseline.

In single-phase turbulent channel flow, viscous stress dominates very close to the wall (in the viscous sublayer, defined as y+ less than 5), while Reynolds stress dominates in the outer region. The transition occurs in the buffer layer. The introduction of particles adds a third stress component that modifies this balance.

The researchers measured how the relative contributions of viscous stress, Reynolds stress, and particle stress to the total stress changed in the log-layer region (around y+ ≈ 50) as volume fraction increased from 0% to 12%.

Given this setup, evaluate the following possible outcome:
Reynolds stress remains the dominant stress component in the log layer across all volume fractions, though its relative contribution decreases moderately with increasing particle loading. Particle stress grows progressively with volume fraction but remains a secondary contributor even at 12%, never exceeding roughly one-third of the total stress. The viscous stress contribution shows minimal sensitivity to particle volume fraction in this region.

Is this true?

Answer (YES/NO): NO